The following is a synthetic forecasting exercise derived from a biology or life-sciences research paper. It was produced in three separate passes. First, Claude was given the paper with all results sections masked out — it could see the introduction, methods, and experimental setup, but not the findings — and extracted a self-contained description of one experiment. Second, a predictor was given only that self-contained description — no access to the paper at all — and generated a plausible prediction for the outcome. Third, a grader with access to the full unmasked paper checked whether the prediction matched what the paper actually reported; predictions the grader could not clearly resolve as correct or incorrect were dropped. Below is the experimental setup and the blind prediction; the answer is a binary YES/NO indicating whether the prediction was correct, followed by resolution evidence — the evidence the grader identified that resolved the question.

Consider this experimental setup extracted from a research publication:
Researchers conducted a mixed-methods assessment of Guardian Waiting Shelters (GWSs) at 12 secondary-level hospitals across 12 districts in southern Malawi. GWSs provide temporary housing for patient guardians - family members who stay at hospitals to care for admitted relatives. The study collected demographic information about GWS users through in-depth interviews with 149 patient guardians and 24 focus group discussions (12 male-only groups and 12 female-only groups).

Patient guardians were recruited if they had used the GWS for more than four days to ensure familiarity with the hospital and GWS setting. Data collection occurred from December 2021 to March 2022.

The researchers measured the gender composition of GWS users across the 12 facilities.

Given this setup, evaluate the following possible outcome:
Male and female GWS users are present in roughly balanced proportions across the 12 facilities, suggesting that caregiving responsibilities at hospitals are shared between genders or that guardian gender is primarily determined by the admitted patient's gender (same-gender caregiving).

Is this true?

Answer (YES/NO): NO